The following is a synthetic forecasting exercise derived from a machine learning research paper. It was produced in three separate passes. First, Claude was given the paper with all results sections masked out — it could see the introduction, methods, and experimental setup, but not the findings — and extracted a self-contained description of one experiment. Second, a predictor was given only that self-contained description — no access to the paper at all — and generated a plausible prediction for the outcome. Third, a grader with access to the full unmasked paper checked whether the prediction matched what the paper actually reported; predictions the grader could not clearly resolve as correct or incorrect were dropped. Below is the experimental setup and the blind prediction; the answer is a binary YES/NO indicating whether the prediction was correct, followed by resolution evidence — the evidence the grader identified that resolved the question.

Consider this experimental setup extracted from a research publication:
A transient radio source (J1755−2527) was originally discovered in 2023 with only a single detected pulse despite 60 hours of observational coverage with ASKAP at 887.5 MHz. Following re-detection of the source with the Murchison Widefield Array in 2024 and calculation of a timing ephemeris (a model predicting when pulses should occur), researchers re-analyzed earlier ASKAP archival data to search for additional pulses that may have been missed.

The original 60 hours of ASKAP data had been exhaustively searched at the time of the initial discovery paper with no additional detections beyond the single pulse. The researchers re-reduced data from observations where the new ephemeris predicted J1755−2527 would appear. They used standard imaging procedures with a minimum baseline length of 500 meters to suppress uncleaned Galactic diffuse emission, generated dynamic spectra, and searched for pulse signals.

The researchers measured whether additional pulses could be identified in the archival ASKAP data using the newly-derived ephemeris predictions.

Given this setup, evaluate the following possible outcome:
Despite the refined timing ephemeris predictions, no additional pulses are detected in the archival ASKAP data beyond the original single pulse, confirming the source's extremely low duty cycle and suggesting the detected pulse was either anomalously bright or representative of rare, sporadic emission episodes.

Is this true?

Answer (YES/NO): NO